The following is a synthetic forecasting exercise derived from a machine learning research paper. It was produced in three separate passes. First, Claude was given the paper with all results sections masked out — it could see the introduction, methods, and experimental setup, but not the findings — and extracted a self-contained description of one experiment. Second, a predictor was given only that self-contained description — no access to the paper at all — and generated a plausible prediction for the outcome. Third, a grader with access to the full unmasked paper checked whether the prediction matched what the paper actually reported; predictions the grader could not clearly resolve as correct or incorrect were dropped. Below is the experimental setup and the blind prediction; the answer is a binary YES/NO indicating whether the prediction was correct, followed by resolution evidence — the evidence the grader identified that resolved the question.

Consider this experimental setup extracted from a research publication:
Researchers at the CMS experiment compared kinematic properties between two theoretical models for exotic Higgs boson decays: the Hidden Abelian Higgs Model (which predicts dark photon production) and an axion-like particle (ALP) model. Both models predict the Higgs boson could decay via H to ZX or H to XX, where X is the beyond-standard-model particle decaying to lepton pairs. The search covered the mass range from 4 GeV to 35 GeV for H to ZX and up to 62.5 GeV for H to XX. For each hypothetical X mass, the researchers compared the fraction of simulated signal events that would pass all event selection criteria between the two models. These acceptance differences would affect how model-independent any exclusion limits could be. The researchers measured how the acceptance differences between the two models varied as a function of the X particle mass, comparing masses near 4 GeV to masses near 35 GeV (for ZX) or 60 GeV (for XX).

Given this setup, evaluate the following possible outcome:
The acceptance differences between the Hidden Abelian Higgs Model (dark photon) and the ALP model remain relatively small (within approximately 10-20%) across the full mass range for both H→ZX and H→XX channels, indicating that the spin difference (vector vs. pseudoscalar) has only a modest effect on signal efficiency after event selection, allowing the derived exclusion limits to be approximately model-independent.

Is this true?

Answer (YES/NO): NO